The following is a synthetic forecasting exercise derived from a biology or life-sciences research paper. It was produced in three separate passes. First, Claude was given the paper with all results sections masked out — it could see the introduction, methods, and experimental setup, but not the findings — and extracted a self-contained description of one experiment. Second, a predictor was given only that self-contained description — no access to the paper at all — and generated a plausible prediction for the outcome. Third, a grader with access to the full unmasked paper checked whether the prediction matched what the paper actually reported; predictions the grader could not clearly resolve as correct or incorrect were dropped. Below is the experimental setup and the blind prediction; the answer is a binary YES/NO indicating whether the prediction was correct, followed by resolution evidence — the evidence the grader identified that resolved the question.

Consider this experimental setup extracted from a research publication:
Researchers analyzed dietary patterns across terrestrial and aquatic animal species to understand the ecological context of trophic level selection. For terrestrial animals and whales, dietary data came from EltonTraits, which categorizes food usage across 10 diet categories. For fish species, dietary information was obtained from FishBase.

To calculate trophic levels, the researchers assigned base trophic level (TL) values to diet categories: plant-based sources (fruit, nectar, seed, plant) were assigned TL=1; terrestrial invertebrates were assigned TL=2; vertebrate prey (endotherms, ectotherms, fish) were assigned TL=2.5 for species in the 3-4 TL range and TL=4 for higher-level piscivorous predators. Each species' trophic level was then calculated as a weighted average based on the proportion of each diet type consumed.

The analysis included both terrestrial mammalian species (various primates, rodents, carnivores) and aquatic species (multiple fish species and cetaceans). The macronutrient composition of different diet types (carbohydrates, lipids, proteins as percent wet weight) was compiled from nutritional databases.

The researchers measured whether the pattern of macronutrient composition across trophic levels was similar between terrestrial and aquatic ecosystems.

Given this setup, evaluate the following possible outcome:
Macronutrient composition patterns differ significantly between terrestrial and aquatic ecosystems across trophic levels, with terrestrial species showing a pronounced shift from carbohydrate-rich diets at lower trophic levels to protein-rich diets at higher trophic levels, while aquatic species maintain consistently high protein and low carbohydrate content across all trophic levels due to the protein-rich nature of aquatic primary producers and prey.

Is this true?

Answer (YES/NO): NO